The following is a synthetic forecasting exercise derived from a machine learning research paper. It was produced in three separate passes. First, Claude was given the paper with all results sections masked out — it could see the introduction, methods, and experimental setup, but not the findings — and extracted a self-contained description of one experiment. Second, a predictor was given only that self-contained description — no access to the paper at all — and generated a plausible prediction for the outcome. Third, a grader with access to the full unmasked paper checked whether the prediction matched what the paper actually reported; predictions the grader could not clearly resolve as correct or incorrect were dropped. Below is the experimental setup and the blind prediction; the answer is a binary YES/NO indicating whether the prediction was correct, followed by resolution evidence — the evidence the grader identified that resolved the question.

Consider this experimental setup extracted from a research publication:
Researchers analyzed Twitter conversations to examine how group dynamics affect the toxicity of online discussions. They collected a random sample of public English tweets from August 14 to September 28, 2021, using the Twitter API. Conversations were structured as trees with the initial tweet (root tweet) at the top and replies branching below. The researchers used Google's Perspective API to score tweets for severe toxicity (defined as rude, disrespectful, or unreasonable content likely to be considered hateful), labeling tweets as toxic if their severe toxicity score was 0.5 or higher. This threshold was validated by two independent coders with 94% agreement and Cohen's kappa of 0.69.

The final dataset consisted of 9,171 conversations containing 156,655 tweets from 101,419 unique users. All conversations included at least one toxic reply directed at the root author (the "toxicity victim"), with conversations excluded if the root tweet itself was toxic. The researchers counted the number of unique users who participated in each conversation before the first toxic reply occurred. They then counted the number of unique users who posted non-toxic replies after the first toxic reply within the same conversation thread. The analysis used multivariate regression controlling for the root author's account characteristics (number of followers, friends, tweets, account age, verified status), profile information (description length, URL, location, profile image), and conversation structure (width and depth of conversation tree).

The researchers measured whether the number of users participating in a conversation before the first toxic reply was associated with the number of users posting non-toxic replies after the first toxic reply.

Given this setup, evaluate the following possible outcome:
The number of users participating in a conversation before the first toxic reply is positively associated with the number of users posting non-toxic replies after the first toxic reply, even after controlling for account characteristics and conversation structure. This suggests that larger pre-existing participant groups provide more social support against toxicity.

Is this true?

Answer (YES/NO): NO